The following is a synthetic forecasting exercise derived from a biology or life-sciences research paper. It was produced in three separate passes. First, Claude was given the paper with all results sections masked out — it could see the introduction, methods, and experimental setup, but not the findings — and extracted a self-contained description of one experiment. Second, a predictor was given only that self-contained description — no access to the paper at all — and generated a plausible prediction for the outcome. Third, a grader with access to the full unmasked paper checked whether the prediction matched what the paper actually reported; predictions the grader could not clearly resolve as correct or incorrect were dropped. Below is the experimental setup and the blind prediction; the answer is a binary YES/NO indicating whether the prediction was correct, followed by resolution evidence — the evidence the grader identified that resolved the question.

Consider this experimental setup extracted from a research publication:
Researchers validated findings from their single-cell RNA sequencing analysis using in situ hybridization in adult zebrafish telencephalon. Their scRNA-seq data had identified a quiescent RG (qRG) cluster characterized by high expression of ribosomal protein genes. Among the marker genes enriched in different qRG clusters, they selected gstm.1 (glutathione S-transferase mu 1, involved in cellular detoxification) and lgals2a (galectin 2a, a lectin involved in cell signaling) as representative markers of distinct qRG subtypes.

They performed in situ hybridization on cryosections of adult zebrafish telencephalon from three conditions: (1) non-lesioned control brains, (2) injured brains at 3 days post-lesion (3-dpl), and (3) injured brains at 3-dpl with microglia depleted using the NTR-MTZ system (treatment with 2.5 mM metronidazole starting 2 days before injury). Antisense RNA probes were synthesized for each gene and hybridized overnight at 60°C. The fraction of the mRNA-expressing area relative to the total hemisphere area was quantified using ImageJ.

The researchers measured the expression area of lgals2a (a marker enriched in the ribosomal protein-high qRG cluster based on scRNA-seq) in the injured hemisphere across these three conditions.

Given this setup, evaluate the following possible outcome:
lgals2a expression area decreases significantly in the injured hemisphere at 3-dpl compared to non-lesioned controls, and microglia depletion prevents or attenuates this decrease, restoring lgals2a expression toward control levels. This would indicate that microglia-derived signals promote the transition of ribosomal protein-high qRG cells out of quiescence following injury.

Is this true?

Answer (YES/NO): NO